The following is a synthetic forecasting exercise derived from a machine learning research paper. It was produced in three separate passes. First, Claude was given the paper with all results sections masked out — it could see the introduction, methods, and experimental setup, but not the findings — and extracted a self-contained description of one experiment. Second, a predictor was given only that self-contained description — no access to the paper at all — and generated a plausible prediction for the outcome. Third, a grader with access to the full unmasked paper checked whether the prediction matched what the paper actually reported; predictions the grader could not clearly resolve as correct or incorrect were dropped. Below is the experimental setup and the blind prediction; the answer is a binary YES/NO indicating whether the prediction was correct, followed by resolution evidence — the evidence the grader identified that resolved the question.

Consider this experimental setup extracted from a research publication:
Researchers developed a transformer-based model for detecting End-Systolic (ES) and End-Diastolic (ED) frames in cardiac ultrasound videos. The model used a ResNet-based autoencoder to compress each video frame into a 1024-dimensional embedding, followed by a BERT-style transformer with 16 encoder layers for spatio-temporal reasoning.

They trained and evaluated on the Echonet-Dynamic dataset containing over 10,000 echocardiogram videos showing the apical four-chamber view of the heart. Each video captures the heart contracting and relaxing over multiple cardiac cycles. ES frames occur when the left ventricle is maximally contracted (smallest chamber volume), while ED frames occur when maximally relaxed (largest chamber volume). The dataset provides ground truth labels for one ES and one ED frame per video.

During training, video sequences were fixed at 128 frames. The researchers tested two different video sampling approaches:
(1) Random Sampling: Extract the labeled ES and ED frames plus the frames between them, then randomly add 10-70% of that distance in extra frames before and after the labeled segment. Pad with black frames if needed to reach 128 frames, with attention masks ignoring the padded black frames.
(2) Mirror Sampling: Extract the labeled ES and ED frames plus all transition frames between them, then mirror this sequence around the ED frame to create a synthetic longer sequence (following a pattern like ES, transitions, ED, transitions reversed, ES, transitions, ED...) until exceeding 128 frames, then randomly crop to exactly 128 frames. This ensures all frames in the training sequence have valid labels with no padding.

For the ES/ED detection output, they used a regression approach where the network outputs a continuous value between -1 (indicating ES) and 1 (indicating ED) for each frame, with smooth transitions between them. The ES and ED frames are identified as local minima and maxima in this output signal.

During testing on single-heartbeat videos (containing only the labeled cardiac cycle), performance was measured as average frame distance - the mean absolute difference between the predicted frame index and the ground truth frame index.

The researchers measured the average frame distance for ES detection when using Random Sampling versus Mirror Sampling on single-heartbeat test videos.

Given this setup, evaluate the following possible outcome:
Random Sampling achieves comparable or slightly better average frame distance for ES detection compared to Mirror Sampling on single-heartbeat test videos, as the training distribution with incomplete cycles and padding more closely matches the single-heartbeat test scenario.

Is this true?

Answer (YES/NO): NO